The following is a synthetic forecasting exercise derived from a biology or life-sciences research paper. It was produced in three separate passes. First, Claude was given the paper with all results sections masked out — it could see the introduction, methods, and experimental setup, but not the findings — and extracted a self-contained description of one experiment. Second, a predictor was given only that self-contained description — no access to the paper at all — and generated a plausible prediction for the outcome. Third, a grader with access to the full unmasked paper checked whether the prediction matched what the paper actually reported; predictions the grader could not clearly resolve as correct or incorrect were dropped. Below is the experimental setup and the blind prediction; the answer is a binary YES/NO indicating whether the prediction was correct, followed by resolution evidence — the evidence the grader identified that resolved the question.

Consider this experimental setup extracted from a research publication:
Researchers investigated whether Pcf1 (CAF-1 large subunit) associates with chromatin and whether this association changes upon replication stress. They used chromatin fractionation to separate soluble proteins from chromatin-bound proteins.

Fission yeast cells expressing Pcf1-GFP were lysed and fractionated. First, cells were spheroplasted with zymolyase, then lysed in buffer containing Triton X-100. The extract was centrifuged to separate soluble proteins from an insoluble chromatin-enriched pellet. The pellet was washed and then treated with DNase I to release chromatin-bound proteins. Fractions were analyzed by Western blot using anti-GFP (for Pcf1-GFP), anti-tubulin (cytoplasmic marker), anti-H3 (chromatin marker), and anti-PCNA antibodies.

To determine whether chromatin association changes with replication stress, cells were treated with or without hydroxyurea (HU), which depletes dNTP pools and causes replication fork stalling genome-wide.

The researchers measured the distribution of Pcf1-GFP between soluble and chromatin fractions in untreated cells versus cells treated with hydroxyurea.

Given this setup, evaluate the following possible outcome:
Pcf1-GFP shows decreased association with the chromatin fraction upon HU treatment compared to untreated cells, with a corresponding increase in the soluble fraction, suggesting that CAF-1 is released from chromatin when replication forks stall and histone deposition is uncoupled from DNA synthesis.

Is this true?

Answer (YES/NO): NO